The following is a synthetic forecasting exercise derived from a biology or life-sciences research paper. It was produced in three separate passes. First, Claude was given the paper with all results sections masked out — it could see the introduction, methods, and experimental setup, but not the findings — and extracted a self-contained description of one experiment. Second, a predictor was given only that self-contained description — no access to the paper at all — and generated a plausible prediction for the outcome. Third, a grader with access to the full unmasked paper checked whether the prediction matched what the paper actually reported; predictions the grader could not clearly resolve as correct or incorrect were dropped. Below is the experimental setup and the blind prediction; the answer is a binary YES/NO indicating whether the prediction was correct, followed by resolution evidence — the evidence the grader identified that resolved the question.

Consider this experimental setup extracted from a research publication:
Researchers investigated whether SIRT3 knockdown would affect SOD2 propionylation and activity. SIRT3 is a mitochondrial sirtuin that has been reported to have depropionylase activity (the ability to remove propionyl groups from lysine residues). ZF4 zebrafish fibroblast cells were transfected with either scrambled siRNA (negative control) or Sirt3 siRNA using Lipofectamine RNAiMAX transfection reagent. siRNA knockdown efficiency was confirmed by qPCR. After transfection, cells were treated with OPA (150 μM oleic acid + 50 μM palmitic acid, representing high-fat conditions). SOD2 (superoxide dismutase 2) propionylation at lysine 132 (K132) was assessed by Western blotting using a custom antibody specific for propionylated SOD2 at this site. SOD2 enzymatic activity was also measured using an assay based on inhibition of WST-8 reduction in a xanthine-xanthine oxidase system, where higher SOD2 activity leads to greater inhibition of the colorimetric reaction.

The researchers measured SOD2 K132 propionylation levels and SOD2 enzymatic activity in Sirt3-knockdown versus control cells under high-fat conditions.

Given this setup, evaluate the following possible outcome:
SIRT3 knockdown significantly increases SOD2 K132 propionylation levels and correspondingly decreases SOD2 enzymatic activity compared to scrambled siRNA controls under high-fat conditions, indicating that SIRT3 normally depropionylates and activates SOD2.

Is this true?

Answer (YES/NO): YES